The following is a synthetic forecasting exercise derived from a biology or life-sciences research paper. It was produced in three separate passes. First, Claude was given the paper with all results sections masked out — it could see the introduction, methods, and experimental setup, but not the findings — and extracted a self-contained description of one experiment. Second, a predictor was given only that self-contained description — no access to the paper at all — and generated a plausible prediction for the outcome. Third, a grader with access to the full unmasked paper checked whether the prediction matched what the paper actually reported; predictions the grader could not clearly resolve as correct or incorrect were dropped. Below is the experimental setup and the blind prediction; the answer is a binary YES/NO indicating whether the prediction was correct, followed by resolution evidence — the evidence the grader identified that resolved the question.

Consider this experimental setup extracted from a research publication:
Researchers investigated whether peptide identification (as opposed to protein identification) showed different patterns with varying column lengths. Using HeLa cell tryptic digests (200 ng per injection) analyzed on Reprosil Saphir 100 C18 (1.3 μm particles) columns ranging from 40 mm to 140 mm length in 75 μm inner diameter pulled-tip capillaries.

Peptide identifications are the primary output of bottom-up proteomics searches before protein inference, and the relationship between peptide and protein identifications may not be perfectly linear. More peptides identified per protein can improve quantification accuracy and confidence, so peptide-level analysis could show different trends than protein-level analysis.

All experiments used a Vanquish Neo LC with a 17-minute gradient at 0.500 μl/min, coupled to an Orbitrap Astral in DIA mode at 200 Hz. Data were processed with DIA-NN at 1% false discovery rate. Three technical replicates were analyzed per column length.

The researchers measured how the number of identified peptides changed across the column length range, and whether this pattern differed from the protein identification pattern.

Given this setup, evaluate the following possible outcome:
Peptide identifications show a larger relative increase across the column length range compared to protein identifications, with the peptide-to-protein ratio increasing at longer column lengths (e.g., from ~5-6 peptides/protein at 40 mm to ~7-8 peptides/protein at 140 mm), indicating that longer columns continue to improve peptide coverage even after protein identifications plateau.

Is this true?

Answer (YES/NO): NO